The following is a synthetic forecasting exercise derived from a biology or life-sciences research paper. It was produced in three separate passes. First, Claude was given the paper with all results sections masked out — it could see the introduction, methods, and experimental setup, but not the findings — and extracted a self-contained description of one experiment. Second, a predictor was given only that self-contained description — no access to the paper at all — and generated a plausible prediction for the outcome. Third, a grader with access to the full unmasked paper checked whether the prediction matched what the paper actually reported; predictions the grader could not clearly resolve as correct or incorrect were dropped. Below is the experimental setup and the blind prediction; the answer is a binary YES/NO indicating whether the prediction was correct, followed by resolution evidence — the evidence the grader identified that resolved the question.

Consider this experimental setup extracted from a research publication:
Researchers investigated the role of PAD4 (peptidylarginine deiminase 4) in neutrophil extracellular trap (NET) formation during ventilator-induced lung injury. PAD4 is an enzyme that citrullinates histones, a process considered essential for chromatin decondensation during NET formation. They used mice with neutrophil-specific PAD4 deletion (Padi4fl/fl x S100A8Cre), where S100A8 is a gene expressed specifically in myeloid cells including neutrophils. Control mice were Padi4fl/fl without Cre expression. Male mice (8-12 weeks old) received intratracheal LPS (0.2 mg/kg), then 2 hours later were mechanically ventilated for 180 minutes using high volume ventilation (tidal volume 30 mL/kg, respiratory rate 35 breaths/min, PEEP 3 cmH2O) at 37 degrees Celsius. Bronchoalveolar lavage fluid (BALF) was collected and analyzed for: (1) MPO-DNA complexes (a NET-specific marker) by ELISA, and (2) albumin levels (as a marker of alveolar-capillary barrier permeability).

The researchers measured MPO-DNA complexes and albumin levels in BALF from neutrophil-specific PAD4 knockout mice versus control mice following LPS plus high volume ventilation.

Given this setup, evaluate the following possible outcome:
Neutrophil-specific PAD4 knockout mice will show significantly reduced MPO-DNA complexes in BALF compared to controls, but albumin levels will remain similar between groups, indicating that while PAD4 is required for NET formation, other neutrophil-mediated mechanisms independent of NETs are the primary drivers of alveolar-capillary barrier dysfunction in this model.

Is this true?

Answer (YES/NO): NO